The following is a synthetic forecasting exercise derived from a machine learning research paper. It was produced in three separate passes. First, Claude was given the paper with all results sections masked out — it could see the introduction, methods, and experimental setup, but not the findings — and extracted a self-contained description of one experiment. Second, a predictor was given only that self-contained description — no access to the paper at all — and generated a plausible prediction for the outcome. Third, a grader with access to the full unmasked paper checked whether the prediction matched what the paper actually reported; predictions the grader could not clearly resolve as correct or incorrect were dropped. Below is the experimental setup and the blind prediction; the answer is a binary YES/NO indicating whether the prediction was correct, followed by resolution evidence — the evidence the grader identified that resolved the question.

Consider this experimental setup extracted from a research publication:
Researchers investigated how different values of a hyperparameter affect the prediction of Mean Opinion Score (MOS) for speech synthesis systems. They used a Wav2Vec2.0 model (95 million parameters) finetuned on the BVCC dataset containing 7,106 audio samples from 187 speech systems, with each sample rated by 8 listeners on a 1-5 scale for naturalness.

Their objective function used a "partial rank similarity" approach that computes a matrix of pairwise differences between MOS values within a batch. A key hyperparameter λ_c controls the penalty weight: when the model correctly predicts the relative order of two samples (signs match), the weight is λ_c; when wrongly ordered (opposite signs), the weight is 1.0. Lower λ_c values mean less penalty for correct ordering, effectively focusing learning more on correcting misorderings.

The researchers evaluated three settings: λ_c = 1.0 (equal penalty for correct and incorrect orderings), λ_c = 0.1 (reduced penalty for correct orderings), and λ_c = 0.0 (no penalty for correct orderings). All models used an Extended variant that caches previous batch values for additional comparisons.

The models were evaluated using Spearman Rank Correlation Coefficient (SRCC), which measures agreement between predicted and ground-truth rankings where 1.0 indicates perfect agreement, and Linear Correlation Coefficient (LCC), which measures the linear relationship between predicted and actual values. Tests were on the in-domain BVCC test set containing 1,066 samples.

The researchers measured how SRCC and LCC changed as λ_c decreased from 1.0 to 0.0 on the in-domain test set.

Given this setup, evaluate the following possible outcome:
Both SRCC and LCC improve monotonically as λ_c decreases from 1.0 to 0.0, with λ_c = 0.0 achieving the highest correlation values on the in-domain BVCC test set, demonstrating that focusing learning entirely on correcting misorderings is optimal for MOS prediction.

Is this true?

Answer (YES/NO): NO